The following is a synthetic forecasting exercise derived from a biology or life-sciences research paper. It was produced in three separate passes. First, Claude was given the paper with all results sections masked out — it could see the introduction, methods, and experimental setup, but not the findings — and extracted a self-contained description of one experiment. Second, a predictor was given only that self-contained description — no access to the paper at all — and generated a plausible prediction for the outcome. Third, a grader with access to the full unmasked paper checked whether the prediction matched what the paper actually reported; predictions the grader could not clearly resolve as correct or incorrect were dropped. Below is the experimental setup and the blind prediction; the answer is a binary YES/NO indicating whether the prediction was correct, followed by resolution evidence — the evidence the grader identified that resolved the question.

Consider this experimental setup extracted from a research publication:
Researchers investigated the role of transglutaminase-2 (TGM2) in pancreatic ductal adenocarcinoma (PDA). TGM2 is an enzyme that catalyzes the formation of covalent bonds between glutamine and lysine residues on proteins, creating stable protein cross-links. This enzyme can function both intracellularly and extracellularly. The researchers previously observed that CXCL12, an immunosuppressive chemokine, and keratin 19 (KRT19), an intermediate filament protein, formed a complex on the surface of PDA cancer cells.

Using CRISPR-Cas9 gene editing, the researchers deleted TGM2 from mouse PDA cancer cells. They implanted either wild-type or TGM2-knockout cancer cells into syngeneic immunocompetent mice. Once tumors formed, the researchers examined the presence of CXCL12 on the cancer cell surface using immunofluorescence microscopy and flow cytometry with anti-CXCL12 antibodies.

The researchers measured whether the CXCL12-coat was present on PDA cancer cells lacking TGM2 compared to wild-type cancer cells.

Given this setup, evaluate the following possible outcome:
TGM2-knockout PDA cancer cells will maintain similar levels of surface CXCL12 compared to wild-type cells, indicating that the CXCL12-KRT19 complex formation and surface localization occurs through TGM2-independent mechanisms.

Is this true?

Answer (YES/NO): NO